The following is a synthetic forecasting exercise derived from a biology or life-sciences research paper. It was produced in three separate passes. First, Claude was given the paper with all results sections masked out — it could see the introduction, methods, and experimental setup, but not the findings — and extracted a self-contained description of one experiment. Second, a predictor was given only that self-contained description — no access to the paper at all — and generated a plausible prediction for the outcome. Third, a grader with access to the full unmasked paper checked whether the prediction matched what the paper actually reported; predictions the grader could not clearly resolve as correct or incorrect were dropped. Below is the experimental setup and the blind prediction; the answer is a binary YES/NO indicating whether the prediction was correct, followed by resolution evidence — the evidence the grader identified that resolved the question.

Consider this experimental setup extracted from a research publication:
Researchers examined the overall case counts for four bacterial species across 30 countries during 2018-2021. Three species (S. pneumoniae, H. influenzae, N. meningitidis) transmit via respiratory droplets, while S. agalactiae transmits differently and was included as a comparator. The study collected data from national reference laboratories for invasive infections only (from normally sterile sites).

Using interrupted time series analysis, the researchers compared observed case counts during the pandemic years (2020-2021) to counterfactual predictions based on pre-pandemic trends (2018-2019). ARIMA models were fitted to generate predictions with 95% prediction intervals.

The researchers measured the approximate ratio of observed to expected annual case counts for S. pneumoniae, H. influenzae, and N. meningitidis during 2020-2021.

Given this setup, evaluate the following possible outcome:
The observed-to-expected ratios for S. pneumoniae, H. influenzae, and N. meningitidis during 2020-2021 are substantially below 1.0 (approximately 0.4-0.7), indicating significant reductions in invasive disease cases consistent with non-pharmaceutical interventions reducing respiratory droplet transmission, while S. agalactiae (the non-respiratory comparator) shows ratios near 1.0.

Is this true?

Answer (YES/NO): NO